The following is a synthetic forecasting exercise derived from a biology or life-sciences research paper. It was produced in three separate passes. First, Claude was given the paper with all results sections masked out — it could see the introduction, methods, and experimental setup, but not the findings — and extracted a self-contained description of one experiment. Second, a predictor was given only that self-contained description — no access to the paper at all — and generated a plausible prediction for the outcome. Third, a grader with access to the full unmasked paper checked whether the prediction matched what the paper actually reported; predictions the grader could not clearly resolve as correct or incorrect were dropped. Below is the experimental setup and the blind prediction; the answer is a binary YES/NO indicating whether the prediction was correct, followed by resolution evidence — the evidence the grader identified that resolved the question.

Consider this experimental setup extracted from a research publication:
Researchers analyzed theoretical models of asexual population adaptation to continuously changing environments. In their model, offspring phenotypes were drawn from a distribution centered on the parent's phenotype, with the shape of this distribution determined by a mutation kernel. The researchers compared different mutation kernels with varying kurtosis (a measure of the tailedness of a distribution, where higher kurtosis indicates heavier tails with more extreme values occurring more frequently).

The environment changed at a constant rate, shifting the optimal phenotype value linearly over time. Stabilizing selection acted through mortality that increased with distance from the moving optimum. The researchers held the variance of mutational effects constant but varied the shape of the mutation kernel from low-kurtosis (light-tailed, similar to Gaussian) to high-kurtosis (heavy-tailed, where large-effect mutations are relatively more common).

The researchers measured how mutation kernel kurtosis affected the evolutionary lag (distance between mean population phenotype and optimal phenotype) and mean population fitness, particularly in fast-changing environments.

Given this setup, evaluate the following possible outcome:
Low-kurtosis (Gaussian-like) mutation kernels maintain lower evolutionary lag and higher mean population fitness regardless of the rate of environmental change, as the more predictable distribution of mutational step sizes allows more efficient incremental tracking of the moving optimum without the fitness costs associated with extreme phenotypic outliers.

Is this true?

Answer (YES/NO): NO